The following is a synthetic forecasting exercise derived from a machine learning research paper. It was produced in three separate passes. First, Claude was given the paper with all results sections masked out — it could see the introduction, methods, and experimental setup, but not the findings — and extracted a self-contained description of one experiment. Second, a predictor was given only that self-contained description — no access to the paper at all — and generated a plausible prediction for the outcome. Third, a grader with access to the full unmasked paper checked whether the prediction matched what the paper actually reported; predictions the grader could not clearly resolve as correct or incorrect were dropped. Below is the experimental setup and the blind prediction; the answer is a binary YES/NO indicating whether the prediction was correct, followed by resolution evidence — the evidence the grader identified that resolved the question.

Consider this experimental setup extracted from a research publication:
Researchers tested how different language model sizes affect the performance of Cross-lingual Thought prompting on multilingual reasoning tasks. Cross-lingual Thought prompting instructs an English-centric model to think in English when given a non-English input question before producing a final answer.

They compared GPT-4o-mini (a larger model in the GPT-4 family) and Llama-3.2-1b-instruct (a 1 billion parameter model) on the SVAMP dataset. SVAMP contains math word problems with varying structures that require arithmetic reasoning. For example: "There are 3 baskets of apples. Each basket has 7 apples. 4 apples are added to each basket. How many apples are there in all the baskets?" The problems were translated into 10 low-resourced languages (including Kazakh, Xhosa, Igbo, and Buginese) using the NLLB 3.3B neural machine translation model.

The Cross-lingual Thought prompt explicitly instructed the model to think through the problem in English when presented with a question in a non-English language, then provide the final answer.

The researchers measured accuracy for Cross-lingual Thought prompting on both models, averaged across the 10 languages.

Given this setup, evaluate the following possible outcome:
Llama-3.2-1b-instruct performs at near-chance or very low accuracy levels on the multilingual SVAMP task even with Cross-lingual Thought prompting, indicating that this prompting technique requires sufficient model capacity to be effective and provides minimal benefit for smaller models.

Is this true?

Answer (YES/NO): NO